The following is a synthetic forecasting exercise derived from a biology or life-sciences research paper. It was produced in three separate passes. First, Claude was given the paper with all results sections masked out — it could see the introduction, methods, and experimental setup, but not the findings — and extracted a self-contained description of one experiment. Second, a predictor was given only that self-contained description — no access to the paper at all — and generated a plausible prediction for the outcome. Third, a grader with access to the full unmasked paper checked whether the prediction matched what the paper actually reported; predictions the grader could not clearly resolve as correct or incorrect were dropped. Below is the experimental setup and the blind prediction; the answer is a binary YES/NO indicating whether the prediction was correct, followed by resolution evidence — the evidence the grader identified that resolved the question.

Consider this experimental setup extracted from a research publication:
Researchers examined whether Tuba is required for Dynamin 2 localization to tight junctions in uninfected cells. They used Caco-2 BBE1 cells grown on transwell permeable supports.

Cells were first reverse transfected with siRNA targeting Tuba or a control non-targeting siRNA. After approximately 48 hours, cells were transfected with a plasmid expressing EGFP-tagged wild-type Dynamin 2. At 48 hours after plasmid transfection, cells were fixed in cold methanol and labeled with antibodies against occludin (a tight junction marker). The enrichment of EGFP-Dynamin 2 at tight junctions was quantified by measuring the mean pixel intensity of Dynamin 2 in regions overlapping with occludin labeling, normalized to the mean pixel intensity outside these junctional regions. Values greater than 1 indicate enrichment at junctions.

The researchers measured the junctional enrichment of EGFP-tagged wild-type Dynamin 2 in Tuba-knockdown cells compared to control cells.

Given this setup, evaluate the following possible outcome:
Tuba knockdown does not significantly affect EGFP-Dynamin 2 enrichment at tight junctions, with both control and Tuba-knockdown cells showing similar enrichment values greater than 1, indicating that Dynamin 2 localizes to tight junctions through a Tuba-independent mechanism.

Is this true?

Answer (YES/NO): NO